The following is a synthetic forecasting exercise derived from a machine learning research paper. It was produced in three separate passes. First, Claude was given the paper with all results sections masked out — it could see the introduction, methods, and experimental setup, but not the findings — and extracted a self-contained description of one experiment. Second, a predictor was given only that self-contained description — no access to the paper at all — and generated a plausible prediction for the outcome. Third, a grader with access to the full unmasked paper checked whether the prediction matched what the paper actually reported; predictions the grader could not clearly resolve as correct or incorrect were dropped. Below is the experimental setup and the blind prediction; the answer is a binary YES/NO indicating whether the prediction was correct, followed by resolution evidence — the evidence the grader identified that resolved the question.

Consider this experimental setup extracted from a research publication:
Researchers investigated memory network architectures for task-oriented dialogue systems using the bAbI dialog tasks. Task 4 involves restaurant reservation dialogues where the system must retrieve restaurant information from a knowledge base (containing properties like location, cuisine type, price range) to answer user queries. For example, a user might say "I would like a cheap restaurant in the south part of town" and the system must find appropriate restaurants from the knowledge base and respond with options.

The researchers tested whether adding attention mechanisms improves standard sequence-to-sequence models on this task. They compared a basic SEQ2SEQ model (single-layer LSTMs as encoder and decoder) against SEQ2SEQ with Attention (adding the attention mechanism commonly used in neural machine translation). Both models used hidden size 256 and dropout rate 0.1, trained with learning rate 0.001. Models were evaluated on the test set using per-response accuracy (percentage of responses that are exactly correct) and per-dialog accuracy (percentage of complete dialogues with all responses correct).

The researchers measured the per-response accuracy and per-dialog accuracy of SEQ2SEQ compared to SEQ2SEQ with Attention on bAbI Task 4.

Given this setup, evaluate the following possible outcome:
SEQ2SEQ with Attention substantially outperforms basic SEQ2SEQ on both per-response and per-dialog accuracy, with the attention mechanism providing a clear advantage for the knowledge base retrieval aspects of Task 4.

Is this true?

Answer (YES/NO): NO